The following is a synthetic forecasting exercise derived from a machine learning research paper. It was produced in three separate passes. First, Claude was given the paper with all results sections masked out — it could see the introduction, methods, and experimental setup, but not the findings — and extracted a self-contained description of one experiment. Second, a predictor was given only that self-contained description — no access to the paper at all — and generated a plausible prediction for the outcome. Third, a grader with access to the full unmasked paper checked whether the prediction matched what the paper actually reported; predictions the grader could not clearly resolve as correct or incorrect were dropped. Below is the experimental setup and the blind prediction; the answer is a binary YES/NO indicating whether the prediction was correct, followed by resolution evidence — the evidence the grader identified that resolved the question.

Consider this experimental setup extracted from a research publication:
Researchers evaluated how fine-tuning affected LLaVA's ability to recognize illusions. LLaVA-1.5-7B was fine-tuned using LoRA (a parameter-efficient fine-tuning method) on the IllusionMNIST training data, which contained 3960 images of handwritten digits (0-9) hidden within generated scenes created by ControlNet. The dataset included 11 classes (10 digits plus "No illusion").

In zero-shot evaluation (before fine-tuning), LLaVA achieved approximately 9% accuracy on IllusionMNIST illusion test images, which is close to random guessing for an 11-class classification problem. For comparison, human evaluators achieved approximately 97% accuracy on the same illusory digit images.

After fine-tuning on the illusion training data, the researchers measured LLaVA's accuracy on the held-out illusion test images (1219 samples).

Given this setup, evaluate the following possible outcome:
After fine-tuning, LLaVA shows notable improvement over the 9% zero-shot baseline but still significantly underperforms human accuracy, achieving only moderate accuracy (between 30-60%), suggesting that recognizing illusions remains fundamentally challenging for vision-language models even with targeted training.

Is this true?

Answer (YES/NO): YES